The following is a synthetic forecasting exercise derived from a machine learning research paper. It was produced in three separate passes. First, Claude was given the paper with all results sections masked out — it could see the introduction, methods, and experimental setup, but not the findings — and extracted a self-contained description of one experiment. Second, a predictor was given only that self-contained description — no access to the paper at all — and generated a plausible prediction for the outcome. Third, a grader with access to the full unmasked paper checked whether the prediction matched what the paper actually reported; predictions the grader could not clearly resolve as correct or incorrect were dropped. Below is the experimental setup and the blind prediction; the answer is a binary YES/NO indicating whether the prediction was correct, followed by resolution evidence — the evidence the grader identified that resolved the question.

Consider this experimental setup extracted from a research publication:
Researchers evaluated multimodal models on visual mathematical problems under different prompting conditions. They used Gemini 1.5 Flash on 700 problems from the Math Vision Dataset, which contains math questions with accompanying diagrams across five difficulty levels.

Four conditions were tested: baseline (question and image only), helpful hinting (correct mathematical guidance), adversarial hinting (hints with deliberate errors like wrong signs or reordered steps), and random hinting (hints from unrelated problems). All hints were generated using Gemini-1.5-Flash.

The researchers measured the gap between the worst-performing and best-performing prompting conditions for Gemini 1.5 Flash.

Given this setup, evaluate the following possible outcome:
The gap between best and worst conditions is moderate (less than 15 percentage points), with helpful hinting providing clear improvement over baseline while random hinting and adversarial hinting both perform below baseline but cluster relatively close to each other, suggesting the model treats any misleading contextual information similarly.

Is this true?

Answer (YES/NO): YES